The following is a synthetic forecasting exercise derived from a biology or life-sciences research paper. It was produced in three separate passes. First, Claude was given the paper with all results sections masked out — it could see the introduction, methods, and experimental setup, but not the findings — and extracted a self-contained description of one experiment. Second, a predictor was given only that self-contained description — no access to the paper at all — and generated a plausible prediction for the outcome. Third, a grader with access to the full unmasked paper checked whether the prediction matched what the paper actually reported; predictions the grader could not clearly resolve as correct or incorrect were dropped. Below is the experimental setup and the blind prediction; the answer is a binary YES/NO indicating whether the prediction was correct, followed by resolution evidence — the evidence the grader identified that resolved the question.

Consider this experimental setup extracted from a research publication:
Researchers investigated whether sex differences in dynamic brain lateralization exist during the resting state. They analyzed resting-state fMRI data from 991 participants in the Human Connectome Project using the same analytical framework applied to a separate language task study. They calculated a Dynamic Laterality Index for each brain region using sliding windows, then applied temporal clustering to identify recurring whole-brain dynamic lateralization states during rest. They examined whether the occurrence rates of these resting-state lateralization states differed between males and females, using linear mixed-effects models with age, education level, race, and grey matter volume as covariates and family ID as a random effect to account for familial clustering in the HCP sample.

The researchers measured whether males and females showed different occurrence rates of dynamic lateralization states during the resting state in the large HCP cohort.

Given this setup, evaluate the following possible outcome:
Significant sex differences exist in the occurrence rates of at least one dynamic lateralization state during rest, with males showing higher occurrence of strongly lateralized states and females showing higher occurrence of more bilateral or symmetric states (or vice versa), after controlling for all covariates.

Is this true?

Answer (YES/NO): NO